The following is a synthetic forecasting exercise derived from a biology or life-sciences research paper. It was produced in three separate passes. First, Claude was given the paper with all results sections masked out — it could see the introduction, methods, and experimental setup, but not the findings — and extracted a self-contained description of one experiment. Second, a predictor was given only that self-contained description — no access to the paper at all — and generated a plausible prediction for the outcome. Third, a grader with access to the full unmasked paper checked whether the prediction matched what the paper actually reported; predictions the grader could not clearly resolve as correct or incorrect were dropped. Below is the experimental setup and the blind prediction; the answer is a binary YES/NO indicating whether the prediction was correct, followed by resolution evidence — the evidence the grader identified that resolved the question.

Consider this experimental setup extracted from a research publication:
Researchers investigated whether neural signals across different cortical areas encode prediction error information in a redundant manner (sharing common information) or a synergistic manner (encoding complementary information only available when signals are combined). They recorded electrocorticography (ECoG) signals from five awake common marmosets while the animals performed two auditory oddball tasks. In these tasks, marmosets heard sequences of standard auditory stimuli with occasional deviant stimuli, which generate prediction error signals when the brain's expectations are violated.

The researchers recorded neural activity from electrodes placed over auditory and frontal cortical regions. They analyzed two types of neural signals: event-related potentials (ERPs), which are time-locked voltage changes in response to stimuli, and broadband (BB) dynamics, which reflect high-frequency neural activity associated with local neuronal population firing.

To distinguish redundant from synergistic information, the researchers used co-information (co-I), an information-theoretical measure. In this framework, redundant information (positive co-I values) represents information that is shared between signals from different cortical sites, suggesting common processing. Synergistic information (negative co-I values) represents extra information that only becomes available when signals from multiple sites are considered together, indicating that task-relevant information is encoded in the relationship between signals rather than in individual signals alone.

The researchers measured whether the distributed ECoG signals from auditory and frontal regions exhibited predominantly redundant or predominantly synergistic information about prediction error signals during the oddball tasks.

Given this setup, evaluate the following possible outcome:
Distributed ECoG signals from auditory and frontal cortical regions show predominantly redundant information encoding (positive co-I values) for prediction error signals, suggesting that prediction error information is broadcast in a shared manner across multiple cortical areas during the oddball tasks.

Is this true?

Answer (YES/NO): NO